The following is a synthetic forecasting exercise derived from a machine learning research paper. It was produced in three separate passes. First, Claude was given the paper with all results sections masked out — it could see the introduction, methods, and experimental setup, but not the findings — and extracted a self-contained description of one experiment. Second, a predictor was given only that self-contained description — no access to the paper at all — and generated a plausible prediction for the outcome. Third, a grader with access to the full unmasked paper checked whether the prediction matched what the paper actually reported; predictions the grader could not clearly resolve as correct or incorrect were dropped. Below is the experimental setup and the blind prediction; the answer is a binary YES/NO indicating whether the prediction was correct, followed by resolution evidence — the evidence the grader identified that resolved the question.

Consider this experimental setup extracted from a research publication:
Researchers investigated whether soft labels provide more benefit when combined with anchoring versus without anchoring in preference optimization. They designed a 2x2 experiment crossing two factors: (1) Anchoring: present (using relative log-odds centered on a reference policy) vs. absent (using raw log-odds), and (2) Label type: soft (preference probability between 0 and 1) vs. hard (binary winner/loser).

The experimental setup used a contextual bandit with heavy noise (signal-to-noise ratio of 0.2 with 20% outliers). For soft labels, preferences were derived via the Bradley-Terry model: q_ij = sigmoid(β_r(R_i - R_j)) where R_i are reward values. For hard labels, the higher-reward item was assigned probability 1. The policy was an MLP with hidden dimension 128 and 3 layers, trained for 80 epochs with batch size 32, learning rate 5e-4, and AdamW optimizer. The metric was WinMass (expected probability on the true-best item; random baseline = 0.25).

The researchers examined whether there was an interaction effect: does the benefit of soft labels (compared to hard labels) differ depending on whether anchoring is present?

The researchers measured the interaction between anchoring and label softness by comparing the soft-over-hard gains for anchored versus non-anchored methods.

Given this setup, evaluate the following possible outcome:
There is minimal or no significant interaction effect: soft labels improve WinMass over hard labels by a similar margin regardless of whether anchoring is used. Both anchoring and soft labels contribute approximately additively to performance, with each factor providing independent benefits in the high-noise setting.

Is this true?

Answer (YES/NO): NO